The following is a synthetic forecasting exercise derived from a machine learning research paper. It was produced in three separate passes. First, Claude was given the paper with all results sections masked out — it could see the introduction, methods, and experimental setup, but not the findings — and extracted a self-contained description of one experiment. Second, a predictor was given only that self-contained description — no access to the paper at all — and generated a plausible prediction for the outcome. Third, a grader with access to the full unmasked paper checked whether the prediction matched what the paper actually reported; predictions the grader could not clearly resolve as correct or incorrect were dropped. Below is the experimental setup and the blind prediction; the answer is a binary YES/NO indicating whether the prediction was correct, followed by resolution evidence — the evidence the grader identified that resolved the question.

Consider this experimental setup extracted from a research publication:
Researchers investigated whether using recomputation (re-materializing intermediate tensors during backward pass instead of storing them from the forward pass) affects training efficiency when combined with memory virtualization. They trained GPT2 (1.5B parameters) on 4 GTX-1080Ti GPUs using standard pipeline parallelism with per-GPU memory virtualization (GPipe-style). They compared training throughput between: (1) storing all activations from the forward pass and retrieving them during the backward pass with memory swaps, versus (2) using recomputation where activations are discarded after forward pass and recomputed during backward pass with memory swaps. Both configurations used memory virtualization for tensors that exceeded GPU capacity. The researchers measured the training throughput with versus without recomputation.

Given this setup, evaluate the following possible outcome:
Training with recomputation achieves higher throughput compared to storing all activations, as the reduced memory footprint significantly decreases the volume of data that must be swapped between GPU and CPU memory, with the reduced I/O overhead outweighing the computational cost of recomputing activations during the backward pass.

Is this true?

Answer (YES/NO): YES